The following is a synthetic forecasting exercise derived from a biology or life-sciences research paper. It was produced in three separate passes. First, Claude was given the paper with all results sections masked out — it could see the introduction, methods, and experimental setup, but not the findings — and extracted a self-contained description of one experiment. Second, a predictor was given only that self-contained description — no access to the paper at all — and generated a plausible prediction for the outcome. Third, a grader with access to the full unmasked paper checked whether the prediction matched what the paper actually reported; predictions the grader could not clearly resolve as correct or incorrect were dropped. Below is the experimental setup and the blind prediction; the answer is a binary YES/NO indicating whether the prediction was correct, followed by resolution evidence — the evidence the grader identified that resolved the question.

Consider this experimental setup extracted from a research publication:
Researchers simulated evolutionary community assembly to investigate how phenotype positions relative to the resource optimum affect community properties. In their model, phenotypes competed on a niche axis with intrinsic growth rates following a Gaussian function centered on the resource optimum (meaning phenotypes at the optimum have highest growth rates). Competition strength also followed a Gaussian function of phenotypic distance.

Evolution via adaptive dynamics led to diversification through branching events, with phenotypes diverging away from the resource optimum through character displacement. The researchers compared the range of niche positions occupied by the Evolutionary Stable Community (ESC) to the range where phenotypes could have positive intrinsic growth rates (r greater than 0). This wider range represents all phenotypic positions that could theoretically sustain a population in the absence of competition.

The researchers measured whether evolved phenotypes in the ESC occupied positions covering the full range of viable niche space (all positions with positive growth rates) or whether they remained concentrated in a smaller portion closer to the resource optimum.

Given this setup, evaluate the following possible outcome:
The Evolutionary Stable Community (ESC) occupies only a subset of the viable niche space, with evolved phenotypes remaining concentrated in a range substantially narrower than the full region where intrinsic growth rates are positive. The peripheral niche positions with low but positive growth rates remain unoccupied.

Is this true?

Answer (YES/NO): YES